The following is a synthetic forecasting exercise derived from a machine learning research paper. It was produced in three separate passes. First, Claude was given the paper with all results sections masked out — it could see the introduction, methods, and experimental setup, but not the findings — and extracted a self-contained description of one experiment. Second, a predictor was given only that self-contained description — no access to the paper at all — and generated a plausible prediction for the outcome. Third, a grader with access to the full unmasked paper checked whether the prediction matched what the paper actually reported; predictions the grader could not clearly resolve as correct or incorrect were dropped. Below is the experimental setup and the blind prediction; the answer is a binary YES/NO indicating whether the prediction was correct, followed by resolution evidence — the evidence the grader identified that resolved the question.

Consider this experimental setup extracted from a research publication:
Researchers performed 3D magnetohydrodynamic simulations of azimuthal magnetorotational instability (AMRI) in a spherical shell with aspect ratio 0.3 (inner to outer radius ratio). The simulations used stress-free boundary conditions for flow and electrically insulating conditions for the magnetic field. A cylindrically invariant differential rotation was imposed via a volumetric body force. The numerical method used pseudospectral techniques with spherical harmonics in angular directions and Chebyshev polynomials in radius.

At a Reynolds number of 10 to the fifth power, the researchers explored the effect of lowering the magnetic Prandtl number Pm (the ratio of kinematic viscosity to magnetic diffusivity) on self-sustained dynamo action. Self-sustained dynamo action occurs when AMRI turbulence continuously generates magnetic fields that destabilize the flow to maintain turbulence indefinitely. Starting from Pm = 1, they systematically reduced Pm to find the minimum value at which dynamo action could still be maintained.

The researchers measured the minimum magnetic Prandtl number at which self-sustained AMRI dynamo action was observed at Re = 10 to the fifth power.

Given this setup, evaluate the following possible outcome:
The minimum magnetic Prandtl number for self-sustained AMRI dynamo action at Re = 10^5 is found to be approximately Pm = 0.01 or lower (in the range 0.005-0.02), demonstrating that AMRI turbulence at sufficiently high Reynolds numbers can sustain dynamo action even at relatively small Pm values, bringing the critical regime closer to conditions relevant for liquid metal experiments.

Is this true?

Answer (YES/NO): NO